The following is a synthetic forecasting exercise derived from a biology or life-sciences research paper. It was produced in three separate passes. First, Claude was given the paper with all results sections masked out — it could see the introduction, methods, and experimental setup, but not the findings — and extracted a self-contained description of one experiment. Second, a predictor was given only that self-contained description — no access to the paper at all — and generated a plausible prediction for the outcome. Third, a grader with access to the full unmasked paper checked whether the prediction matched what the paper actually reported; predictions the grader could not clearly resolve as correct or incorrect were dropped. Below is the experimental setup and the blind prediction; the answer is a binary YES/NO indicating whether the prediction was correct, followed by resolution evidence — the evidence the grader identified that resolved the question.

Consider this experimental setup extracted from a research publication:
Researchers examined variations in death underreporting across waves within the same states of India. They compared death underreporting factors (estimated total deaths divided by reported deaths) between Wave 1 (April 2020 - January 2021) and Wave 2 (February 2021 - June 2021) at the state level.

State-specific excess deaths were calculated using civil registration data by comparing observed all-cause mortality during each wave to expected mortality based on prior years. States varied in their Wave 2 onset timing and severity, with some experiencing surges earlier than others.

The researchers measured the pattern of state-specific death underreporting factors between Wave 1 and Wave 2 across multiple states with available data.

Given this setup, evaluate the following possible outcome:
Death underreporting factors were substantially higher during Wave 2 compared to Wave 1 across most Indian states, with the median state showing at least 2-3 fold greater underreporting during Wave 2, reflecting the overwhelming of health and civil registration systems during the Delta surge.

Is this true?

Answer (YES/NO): NO